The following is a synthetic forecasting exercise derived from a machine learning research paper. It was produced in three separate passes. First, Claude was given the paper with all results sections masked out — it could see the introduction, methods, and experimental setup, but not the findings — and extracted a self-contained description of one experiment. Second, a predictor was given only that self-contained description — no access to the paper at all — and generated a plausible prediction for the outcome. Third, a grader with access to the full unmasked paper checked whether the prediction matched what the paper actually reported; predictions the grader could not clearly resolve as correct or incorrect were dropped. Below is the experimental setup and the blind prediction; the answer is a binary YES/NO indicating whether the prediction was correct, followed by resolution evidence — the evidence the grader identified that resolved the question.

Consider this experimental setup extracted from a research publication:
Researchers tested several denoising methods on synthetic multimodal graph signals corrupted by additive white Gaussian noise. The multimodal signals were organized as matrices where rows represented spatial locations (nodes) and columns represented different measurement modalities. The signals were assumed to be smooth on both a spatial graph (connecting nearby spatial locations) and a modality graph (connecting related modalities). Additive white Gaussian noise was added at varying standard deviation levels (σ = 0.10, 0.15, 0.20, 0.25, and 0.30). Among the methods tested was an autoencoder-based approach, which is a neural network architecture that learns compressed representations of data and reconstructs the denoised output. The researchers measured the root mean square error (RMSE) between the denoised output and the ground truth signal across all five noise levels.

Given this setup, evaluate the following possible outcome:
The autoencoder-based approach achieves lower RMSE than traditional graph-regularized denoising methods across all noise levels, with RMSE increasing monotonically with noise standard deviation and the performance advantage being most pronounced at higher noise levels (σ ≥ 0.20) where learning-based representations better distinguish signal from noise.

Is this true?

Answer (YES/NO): NO